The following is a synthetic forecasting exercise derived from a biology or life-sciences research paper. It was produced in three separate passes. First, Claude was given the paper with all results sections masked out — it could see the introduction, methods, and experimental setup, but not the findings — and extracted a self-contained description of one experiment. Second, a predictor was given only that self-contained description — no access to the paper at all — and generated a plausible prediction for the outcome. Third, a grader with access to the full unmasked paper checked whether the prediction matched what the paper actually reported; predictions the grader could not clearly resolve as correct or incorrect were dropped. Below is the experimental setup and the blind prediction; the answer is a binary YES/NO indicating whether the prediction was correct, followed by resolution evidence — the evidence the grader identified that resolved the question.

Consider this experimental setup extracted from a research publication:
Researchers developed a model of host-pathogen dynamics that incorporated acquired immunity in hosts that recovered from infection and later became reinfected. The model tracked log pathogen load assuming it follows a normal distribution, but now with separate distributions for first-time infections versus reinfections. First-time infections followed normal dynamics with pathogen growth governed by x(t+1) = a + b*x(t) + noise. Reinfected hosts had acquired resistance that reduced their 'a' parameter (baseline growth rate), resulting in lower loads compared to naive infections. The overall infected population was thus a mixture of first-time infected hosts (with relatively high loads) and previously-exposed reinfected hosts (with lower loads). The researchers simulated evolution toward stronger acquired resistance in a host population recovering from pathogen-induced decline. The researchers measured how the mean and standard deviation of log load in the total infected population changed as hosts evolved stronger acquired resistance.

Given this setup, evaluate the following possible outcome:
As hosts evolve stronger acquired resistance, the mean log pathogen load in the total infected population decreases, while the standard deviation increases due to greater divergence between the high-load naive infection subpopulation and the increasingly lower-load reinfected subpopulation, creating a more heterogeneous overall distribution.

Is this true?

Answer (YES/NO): YES